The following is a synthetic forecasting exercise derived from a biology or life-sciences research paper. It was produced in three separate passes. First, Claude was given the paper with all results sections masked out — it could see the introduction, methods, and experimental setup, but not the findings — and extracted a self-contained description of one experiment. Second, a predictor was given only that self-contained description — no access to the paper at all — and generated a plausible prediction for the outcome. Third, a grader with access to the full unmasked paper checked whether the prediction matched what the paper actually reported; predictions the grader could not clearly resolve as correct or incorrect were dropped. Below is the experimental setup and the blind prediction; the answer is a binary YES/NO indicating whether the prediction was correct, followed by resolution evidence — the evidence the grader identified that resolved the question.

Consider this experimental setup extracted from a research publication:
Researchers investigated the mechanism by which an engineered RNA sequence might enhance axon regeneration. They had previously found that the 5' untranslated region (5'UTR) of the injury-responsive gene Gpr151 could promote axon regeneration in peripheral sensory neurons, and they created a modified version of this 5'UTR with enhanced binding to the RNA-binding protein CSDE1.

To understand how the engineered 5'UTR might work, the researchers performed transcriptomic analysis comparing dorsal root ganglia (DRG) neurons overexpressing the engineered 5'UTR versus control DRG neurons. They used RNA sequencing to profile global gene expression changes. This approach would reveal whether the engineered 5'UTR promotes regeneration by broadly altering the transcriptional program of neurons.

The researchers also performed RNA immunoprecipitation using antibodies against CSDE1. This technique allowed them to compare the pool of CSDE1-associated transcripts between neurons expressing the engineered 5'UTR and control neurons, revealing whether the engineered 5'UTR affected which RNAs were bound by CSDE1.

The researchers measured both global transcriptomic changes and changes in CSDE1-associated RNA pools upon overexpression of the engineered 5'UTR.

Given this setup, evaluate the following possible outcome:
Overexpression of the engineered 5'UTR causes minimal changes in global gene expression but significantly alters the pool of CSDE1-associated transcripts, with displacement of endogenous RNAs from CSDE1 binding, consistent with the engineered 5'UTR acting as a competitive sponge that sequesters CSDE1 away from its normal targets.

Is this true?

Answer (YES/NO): YES